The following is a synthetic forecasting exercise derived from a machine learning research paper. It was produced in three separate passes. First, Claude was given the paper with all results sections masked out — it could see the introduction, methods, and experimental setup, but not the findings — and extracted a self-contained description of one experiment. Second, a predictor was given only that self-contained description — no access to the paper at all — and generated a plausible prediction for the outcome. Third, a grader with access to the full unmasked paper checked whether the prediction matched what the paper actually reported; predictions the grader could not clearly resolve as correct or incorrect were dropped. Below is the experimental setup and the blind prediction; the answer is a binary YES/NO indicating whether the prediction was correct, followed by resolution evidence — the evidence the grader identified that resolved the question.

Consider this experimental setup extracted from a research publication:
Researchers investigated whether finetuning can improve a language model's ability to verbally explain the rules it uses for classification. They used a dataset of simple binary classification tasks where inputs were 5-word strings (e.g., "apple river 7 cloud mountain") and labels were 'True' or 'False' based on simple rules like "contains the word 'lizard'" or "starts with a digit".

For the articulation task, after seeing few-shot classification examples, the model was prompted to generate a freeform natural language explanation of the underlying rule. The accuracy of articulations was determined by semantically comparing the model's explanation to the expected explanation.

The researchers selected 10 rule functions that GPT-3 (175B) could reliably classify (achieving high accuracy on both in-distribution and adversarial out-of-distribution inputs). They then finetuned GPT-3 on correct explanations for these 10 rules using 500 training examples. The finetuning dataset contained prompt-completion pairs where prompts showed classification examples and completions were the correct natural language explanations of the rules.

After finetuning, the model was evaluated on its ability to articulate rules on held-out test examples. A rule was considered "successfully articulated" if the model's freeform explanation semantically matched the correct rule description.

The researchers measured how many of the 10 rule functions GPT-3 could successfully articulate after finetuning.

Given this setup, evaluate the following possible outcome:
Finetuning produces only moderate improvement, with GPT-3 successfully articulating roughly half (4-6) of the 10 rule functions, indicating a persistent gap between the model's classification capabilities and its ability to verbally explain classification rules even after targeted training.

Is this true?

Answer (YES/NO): NO